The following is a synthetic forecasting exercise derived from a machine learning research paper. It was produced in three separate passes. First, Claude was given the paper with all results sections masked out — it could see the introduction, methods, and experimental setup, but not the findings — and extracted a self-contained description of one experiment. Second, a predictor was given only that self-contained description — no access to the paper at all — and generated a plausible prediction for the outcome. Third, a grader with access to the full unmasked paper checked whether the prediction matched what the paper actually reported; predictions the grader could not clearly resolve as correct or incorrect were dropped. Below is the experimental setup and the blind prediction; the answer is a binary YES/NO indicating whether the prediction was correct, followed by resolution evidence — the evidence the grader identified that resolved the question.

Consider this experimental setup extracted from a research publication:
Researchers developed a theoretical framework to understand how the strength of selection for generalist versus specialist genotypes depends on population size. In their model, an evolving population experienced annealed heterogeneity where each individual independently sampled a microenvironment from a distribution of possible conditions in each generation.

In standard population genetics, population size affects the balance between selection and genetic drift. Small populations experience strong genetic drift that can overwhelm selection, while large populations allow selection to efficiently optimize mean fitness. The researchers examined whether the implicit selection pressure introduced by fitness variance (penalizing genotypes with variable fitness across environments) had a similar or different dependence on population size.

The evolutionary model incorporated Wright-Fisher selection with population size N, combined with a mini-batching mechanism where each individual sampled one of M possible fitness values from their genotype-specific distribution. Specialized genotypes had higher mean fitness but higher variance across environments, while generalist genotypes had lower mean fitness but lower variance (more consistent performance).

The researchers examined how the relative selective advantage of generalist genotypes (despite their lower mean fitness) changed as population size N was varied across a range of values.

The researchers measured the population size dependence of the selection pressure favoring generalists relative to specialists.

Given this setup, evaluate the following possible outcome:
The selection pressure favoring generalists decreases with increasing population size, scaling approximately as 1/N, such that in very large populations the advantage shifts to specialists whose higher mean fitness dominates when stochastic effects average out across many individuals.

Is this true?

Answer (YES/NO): NO